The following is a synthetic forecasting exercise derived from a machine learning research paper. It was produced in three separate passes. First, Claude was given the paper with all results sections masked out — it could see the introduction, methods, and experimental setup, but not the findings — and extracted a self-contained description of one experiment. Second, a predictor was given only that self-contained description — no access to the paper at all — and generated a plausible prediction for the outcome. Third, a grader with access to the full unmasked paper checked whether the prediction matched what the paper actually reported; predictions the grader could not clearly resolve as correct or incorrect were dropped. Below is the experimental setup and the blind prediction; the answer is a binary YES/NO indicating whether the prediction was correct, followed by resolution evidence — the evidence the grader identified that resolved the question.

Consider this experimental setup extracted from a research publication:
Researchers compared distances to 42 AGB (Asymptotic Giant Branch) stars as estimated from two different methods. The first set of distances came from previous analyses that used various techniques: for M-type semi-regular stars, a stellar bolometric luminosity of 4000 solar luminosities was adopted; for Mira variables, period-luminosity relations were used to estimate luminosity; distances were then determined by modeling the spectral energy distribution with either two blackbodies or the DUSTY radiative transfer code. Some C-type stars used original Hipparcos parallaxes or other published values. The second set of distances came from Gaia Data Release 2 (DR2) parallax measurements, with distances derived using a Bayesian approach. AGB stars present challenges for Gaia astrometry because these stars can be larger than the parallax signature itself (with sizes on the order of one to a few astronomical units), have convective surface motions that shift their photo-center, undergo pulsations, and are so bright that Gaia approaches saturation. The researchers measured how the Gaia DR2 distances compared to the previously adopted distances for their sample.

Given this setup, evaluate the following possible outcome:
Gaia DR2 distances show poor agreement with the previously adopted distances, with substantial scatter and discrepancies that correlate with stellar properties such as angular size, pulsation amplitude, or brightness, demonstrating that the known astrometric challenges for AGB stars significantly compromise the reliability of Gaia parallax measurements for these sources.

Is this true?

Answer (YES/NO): NO